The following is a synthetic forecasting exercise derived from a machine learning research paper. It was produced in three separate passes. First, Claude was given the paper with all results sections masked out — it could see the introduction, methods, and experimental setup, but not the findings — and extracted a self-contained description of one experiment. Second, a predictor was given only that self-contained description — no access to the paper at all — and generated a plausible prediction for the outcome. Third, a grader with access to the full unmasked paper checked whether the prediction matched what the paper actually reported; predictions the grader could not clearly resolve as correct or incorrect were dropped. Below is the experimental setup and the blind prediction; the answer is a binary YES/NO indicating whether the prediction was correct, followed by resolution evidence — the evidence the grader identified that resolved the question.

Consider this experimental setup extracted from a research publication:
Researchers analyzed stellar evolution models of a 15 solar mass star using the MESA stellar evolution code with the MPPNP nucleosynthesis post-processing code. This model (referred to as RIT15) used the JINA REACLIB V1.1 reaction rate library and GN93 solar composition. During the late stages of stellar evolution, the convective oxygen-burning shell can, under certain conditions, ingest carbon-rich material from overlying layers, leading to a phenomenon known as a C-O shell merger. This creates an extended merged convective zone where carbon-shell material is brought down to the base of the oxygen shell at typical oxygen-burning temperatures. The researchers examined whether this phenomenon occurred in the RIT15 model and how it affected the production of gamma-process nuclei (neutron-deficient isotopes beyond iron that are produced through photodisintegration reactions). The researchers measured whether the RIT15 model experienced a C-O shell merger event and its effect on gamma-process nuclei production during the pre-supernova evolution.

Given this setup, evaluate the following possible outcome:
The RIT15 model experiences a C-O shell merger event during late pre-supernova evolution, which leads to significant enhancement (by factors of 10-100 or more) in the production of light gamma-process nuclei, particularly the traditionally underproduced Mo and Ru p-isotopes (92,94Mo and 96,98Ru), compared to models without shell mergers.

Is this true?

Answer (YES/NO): NO